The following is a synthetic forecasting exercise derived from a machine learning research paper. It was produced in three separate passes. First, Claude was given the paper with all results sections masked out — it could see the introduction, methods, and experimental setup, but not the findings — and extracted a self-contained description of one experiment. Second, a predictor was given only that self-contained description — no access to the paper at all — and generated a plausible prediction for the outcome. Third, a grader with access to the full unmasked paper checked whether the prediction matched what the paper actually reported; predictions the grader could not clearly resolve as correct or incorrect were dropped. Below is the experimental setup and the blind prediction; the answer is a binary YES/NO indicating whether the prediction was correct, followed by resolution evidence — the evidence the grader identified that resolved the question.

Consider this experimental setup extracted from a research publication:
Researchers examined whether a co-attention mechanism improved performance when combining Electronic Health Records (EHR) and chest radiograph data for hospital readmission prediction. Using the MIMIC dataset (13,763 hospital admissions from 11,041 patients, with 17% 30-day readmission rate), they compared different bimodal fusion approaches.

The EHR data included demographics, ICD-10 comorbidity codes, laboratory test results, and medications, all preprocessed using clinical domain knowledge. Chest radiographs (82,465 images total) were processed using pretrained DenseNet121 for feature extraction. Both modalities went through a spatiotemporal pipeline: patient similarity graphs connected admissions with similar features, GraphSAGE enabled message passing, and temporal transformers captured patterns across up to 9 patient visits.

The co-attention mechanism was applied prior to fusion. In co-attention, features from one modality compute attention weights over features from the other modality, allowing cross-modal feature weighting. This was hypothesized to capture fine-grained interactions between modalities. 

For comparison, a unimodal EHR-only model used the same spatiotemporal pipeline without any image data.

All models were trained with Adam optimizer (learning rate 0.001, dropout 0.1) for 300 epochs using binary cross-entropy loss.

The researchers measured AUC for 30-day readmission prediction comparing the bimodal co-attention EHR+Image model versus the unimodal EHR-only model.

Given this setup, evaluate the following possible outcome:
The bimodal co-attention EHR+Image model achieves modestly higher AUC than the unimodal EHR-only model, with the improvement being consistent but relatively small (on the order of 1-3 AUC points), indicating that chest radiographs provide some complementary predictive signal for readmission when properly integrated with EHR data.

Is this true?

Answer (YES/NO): NO